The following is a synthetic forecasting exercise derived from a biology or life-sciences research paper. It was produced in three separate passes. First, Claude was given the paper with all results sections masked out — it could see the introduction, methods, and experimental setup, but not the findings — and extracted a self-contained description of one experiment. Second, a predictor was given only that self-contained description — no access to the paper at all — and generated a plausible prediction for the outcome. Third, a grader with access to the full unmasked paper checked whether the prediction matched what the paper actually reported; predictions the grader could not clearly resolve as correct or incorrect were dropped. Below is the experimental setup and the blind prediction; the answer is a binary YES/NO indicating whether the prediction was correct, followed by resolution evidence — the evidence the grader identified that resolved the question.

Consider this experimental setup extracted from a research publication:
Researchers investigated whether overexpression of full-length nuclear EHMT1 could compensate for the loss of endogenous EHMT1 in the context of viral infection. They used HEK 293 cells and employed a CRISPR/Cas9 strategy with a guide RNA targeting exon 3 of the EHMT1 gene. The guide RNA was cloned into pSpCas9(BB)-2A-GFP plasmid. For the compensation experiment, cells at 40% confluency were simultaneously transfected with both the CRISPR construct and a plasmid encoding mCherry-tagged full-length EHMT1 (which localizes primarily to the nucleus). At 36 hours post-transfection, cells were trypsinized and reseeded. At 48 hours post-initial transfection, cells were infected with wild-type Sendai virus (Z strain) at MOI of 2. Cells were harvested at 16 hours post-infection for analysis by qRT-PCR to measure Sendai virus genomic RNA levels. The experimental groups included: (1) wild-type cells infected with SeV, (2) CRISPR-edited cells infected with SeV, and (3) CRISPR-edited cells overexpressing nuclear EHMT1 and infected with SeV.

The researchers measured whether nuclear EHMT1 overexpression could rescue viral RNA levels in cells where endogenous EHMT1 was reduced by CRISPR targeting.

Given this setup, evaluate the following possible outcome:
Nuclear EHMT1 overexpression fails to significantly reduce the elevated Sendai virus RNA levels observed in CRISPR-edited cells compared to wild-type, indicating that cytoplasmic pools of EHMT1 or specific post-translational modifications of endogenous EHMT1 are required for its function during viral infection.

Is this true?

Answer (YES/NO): NO